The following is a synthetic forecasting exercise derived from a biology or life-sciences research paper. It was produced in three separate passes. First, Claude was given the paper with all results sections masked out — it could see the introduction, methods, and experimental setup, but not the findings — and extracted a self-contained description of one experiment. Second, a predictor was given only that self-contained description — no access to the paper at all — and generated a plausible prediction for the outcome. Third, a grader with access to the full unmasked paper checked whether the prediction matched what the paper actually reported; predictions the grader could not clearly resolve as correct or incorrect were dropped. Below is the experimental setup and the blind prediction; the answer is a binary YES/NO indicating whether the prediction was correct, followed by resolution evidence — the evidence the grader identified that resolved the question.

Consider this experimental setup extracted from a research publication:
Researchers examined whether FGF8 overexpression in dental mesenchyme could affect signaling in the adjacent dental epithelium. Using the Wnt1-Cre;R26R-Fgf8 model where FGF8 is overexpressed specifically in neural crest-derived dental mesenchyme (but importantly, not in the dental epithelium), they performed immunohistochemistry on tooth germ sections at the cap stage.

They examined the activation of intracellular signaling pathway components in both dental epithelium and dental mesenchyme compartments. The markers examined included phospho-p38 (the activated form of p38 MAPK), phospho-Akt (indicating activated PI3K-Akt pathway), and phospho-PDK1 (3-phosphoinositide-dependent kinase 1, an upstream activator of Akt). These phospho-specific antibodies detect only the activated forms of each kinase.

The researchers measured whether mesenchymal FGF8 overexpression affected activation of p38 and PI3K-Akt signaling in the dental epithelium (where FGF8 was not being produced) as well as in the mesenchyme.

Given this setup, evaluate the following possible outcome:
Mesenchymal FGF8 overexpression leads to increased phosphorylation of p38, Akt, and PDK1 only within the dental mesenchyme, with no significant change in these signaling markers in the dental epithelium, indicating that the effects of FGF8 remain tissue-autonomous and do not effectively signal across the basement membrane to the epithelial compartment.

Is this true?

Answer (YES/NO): NO